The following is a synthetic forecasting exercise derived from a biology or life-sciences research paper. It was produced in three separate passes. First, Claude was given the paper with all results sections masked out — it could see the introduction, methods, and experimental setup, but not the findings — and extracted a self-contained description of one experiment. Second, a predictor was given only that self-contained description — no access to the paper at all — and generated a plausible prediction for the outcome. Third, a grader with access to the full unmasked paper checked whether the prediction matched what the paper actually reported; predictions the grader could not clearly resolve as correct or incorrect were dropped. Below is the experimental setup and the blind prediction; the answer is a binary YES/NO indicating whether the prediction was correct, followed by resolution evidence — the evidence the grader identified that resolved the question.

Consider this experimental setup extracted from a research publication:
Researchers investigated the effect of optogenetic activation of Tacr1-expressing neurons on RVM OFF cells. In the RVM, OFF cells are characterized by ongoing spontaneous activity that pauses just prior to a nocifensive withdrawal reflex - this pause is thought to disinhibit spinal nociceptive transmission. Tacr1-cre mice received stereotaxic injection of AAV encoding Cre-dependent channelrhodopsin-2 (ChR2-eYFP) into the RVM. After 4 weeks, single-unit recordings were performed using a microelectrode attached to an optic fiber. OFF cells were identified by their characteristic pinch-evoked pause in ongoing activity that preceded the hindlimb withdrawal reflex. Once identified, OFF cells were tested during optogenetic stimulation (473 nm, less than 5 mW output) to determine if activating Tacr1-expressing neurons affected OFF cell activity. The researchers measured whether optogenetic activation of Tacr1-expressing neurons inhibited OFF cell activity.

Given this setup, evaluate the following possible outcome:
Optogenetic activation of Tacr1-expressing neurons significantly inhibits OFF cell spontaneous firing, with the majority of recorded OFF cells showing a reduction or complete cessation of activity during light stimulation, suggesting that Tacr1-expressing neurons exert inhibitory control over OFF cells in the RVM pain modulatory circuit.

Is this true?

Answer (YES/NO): NO